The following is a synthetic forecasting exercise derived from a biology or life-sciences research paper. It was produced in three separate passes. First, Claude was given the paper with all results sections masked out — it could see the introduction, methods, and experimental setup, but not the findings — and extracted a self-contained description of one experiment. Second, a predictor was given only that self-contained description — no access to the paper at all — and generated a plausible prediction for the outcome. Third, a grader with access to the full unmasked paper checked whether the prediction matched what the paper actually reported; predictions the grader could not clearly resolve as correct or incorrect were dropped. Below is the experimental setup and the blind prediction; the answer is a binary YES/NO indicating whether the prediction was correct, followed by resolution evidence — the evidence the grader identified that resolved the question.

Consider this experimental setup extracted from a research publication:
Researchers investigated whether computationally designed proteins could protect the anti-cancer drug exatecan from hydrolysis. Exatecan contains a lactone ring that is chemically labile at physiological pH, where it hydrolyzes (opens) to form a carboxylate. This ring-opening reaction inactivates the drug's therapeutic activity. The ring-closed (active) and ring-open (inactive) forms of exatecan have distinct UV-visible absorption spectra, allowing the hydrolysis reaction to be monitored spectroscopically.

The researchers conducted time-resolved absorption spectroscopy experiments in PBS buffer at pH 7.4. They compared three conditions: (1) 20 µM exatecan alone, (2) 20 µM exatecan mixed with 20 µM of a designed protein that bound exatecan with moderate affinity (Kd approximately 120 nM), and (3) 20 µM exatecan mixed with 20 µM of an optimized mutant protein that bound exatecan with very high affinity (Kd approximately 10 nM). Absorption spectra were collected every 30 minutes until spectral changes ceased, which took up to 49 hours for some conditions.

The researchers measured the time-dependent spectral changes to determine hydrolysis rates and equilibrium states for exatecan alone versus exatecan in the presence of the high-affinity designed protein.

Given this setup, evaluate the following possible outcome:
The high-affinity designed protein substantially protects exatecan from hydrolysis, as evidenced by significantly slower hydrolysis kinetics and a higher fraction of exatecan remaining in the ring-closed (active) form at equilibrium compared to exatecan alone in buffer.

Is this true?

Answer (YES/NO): YES